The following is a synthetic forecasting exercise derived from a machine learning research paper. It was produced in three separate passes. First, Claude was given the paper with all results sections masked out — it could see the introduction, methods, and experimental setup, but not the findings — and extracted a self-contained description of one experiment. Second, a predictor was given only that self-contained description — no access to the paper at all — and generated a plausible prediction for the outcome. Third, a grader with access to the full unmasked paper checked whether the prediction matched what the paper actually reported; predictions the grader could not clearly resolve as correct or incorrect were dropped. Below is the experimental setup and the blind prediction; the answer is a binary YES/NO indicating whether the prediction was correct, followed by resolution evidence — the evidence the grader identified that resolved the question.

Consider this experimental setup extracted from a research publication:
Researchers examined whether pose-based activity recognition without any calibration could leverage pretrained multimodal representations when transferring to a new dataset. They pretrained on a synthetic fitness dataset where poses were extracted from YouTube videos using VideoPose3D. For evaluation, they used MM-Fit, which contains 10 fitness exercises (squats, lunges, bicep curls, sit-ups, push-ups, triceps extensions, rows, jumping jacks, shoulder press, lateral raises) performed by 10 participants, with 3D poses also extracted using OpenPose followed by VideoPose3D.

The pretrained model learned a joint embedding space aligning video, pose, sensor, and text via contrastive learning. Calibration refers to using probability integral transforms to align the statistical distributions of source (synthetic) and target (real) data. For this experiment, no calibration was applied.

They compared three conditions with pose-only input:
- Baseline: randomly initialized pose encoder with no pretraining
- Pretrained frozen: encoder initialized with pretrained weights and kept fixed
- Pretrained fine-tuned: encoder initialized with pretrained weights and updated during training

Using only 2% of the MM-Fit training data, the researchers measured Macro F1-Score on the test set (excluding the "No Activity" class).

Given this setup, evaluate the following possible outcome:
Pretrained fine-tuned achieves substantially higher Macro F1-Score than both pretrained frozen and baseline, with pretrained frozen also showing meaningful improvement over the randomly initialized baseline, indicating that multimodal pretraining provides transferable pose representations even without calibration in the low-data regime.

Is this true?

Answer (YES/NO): NO